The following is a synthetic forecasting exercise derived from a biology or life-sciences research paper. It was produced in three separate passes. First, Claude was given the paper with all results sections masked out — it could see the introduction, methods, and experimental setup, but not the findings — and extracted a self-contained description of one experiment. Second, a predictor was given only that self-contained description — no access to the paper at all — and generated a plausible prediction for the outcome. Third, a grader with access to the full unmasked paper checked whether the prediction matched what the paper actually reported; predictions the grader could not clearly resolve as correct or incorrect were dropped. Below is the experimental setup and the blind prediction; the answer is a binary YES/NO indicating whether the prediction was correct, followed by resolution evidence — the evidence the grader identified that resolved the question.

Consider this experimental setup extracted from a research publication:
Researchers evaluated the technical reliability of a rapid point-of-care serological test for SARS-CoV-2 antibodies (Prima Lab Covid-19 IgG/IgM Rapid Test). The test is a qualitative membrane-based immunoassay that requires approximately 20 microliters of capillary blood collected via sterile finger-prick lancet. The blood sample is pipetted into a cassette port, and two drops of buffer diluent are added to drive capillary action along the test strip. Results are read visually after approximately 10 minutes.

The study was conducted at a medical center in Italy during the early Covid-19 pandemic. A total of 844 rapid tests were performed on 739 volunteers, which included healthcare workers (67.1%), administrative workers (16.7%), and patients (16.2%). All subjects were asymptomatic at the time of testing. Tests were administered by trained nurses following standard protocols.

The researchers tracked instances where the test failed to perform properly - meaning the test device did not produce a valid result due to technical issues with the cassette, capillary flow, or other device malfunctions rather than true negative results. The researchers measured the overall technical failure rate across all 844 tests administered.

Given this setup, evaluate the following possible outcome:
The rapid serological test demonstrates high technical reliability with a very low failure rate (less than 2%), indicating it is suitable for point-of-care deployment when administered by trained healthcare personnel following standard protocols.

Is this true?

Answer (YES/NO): YES